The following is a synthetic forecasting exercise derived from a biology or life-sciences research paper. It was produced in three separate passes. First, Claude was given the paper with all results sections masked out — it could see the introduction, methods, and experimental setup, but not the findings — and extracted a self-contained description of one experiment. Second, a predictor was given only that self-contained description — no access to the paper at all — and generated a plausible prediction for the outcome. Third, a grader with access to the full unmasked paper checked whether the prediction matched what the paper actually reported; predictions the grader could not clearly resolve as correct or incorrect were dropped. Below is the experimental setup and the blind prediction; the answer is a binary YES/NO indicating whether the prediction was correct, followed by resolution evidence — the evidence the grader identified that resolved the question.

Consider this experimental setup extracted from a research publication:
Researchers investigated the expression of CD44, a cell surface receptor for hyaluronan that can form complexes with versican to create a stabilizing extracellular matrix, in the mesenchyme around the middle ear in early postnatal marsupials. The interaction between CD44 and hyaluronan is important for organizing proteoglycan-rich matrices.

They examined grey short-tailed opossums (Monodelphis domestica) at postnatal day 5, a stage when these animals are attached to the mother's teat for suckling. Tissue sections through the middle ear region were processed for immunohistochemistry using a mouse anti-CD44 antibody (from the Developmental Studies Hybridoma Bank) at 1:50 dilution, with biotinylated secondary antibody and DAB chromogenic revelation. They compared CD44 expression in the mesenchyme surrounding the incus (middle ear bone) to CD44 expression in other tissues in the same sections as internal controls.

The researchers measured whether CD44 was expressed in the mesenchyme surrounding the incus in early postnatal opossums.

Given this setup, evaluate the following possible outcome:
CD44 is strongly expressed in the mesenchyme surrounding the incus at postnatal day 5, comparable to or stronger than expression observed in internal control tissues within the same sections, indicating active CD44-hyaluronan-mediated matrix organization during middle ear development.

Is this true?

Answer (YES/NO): NO